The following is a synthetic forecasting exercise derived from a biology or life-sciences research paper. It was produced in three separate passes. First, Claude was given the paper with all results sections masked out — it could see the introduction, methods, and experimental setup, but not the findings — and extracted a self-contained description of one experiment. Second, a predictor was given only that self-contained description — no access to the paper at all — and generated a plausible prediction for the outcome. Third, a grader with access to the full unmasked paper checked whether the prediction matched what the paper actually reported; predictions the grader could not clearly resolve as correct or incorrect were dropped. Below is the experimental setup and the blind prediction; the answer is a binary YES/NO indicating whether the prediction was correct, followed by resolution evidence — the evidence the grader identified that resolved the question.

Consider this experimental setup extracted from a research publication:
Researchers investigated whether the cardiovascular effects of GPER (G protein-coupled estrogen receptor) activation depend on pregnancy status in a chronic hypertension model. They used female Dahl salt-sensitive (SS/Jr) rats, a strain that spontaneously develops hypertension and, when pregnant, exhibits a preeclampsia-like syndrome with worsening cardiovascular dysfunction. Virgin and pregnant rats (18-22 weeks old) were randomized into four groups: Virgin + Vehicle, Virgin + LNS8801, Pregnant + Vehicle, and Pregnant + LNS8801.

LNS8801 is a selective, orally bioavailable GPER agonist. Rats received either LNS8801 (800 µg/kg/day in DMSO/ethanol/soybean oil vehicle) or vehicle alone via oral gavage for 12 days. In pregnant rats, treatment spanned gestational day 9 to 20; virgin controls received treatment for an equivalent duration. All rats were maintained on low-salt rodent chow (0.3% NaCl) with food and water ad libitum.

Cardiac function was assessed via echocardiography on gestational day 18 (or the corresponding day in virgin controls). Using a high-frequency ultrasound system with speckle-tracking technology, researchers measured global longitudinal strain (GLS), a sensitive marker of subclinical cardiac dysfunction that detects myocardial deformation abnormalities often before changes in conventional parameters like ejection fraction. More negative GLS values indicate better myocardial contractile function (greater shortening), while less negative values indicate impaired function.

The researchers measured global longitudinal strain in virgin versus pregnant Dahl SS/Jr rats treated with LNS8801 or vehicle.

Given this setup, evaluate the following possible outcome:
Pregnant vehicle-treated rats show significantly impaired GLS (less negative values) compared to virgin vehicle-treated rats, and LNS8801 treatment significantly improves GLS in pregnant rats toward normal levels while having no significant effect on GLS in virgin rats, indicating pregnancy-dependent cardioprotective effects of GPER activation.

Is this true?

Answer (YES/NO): NO